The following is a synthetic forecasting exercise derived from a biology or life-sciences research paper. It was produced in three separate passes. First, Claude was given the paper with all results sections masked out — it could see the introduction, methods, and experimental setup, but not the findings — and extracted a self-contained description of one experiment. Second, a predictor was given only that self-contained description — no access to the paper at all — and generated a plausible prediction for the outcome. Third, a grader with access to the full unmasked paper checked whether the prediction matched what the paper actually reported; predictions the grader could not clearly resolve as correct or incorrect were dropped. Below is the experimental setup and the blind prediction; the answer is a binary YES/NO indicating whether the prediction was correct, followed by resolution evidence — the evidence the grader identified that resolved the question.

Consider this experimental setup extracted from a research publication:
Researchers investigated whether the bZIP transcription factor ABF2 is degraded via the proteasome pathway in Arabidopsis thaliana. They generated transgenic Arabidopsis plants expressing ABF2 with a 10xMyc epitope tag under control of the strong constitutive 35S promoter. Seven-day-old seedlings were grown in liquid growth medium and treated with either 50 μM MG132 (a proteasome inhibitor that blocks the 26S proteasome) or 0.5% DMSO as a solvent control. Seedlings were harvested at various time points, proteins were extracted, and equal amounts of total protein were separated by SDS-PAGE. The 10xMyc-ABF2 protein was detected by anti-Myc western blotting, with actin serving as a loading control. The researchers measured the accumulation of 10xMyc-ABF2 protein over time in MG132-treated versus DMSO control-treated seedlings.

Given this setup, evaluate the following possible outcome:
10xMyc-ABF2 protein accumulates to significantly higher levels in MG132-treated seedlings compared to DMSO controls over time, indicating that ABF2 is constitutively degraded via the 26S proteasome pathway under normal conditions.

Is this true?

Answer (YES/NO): YES